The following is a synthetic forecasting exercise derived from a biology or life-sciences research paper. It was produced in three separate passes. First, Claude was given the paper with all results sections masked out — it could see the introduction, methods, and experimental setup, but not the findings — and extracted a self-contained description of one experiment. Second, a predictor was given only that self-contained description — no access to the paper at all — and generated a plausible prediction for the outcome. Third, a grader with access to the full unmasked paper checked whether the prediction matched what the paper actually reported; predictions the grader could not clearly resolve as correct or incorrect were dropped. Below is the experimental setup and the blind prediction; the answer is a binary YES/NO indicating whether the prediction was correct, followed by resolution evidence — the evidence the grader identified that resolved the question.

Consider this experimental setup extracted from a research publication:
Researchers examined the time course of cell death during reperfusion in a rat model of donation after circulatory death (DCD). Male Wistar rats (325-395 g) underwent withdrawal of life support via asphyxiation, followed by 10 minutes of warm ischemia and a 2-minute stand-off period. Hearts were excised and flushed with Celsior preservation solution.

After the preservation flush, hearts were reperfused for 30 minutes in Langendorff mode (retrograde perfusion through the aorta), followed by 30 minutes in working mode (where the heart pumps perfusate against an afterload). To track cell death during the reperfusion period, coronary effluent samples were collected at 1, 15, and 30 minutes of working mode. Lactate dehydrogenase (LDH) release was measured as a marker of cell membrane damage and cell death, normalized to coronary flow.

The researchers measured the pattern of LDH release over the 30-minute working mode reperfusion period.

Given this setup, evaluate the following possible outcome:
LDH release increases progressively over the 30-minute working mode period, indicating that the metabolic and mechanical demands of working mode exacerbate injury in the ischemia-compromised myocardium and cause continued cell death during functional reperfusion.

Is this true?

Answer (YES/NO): YES